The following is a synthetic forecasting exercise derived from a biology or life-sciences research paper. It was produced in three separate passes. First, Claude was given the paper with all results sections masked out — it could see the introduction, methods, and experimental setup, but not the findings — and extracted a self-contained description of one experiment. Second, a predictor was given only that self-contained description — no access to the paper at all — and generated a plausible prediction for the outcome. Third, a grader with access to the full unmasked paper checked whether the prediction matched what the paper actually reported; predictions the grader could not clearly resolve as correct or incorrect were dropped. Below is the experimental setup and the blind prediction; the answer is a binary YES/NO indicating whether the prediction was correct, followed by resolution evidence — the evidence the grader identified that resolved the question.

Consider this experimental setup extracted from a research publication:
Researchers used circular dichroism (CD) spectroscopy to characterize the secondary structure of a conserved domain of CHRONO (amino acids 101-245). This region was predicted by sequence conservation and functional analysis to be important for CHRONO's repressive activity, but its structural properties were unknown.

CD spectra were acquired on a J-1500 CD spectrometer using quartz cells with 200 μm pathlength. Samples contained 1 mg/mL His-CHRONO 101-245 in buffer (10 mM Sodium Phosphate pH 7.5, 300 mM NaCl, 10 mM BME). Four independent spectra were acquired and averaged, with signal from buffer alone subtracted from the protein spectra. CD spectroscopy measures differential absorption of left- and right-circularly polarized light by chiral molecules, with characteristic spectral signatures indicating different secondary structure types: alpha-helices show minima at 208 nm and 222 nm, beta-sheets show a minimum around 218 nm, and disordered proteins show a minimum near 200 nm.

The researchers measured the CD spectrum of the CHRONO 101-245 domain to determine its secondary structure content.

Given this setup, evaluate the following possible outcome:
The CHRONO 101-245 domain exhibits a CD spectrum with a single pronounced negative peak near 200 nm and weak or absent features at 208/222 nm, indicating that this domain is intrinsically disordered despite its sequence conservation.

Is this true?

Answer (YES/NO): NO